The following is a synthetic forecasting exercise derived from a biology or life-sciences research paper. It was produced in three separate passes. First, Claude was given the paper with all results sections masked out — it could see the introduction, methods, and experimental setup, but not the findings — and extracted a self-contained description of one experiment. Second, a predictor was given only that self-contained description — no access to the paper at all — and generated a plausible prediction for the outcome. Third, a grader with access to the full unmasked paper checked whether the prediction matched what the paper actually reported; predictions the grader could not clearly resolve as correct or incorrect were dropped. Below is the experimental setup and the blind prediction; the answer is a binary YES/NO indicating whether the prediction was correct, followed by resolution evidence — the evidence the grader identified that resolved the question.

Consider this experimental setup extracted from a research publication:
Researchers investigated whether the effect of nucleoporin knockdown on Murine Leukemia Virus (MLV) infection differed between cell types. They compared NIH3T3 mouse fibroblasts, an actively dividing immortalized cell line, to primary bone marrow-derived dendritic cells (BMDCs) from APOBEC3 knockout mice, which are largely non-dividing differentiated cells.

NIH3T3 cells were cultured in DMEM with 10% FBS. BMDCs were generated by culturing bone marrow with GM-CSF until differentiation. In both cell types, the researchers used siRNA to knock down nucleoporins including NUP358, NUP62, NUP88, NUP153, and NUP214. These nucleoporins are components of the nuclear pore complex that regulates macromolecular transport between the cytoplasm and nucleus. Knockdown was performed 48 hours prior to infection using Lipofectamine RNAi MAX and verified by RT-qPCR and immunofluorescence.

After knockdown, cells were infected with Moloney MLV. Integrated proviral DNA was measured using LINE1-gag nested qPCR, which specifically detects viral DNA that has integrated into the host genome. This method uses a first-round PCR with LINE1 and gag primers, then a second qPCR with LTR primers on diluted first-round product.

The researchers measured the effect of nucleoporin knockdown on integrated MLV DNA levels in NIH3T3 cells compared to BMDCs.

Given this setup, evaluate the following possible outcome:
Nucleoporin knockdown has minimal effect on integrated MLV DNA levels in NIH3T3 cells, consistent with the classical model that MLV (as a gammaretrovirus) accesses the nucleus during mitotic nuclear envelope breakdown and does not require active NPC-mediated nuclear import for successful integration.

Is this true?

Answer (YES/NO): YES